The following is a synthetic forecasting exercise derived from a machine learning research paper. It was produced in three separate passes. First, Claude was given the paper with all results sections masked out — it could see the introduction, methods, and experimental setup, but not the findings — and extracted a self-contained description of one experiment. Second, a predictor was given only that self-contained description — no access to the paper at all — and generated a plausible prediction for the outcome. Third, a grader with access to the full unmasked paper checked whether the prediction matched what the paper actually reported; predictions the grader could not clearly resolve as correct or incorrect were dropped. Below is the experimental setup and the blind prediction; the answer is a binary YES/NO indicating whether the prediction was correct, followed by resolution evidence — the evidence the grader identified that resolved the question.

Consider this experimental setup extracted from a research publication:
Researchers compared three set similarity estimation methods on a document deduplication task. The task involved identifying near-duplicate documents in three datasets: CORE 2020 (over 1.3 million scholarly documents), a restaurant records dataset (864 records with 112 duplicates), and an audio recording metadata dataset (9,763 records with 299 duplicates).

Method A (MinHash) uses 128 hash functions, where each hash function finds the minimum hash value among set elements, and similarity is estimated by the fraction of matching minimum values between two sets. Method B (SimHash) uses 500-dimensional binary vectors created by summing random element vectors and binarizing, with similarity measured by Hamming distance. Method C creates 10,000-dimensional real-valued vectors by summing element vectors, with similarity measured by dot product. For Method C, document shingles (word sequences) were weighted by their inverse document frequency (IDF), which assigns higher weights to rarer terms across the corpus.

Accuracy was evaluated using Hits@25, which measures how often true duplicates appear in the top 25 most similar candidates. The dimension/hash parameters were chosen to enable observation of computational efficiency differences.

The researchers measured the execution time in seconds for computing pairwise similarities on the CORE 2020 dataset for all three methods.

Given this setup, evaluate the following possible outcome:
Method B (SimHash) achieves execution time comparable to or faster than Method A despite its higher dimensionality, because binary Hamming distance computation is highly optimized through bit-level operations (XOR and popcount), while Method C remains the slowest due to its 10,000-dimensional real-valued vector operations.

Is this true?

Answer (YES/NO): NO